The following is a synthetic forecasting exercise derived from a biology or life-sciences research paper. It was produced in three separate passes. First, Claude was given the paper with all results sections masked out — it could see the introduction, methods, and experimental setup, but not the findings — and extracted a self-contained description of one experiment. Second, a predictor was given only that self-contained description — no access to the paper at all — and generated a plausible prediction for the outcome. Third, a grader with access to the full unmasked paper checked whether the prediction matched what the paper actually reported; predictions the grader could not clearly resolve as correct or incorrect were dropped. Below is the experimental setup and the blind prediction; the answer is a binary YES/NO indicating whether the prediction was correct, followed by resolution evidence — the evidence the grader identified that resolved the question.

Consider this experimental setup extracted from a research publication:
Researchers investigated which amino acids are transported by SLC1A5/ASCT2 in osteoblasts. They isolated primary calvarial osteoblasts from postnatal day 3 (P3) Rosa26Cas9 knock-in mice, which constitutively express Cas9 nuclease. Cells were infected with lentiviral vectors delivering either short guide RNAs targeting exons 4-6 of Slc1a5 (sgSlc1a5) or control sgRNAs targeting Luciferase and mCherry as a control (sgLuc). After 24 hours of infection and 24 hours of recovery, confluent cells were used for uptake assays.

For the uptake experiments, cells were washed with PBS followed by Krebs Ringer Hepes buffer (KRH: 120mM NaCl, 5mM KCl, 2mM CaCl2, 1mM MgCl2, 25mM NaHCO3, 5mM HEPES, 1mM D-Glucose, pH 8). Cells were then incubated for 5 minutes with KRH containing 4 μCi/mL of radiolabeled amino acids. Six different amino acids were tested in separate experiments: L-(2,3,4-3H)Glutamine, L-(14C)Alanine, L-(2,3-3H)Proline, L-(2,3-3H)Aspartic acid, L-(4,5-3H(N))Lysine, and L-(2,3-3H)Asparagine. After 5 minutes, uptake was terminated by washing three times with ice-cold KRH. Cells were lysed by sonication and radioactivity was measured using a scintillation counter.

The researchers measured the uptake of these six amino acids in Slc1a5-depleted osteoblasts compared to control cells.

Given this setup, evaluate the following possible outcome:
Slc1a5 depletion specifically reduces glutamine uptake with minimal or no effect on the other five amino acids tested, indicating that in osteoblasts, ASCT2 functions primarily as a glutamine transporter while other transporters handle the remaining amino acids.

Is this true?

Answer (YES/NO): NO